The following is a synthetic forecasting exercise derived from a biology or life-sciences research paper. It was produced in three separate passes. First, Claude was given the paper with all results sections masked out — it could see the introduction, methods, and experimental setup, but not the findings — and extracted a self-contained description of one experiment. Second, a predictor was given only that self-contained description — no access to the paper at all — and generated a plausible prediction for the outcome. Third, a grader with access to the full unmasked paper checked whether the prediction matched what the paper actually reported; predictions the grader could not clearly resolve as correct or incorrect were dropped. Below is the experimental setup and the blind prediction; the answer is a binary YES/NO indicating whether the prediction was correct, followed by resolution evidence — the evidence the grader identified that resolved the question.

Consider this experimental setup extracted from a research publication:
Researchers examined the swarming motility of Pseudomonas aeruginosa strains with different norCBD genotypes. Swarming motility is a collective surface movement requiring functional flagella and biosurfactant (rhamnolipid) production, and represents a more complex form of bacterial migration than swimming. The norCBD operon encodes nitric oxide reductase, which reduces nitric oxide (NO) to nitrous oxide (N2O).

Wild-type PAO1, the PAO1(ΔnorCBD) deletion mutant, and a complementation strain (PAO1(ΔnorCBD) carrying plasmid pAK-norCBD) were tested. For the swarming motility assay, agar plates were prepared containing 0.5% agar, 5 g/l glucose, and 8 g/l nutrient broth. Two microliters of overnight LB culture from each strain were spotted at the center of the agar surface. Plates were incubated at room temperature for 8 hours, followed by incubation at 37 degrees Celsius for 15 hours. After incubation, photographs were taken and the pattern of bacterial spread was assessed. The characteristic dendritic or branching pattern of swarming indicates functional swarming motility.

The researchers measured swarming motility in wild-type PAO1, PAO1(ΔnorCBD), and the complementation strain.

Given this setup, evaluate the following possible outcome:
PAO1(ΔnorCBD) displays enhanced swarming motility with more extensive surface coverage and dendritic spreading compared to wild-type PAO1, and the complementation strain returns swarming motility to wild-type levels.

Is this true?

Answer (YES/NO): NO